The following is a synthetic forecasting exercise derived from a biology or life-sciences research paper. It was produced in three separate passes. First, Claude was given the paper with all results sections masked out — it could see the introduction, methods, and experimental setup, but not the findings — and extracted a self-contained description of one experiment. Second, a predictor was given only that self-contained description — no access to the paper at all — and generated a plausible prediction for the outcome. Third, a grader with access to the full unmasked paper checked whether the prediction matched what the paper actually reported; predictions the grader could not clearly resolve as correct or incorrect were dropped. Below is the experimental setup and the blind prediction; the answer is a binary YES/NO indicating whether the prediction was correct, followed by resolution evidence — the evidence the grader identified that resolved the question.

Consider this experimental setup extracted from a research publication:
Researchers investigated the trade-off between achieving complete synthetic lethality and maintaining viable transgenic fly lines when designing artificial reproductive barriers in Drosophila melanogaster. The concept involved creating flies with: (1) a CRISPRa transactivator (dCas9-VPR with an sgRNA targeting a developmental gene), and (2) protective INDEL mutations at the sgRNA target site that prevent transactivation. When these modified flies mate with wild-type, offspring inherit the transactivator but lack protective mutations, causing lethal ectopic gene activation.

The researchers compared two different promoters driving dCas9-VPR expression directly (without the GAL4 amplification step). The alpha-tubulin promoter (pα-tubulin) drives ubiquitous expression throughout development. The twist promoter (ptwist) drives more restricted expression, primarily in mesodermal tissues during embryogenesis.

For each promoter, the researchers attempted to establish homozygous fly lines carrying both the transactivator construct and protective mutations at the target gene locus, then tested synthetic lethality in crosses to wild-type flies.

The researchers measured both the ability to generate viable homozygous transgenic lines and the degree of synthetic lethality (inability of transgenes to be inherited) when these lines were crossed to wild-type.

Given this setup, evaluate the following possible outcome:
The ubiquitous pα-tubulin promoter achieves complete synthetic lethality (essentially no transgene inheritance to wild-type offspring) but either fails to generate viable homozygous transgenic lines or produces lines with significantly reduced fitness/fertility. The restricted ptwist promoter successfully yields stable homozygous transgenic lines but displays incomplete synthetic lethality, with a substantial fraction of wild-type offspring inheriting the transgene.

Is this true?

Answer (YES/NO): YES